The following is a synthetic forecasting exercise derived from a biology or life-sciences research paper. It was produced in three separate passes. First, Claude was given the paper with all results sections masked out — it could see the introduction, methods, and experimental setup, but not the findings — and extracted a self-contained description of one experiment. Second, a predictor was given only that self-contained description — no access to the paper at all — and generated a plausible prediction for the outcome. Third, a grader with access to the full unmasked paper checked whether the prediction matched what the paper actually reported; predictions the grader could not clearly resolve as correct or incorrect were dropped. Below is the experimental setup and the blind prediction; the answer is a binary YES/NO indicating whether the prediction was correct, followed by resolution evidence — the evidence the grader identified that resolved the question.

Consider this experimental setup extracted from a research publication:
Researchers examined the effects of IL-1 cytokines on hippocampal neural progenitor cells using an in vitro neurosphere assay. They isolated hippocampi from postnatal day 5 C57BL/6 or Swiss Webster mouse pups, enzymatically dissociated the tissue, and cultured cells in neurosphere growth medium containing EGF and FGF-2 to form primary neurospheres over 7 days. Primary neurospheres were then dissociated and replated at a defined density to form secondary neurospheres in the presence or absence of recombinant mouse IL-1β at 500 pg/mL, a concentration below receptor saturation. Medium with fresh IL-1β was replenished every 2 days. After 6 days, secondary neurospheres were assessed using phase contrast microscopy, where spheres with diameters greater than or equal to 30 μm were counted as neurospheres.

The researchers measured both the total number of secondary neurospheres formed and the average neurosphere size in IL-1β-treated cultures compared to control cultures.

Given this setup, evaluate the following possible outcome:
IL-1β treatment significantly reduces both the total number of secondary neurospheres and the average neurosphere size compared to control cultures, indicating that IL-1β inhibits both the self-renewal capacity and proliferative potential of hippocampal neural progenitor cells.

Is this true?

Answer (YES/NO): NO